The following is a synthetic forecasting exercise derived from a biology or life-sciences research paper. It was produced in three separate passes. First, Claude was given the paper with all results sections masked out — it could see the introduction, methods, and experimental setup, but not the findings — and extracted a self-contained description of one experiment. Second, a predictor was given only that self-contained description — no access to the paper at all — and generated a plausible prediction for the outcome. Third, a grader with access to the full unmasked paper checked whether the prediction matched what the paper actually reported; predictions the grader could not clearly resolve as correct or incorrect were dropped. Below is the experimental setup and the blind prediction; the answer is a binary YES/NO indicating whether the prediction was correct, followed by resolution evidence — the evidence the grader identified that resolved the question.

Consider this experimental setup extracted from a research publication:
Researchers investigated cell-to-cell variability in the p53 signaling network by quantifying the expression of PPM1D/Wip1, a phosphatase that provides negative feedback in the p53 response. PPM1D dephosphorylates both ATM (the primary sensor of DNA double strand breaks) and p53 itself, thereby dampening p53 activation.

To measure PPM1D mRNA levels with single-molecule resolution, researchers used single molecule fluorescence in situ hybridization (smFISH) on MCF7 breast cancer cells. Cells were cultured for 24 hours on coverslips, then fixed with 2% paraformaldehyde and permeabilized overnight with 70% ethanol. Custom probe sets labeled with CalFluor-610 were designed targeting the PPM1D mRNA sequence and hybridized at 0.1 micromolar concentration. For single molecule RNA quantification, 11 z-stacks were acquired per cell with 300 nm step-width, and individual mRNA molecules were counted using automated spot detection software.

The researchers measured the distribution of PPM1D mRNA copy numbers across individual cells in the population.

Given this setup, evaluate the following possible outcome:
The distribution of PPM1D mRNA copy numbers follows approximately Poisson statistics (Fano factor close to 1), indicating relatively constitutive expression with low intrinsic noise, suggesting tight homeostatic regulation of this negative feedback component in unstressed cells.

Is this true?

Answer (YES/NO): NO